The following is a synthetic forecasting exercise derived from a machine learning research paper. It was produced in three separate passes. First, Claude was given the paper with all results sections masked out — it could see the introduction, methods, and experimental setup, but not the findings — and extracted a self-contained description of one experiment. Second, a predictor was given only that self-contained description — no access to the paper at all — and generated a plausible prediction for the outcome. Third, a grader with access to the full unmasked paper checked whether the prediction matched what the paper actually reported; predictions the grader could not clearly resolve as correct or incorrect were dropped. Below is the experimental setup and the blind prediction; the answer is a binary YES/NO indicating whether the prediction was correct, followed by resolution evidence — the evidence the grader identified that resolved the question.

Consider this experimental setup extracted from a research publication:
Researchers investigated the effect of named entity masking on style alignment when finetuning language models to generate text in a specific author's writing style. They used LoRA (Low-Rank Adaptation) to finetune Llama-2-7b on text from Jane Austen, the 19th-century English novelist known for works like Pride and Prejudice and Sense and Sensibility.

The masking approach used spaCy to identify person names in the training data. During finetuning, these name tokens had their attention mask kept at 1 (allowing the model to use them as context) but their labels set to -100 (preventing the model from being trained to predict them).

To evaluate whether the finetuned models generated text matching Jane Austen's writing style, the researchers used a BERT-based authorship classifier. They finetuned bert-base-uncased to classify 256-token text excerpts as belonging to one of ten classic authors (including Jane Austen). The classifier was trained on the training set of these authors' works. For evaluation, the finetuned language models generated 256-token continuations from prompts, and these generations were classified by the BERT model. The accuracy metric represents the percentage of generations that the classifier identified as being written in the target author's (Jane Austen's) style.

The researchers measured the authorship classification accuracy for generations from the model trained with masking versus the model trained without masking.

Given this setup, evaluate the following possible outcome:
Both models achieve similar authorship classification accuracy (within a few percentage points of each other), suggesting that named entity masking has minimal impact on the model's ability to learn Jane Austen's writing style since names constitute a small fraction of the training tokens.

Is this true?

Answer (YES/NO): NO